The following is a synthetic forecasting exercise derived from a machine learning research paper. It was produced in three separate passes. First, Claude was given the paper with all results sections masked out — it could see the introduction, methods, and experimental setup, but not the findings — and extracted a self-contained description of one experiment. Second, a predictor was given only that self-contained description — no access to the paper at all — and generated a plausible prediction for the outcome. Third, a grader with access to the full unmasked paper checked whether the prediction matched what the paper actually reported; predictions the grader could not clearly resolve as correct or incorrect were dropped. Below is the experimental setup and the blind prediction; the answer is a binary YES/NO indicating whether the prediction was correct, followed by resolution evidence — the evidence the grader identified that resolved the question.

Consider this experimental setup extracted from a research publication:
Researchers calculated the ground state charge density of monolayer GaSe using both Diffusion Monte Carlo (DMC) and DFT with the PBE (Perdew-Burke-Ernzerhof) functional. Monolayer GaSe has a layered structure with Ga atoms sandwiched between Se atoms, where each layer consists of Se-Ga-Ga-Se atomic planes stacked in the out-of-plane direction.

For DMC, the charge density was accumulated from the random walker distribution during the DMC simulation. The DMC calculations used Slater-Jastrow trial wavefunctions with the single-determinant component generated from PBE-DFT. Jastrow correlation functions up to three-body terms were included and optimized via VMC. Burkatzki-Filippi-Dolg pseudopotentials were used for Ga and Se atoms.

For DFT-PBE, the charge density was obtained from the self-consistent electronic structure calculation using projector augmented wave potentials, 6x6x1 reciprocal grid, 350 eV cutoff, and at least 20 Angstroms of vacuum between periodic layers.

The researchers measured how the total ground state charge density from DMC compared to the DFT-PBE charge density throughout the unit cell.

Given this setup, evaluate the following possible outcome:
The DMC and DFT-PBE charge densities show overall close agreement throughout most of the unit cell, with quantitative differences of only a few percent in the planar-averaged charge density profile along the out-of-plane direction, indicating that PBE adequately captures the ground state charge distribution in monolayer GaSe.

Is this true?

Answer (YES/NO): YES